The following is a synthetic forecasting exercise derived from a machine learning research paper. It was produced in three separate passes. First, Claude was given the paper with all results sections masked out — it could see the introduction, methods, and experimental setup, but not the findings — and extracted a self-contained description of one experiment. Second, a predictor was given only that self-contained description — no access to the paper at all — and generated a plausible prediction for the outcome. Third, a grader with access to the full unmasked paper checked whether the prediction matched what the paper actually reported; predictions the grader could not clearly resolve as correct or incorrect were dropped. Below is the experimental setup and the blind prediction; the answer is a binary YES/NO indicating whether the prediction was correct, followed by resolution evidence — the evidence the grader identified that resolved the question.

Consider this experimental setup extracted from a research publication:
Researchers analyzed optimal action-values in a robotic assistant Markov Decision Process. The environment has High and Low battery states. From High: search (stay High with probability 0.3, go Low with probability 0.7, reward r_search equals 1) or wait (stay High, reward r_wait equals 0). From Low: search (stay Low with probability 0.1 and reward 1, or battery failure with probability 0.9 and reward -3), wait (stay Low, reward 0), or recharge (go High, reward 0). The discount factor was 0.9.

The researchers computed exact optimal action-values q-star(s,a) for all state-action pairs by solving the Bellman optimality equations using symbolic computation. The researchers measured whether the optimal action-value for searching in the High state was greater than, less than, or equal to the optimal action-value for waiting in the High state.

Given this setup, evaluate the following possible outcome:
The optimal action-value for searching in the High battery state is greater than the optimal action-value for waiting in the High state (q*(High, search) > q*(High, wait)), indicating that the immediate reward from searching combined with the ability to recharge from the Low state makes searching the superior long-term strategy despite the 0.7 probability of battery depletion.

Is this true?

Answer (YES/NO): YES